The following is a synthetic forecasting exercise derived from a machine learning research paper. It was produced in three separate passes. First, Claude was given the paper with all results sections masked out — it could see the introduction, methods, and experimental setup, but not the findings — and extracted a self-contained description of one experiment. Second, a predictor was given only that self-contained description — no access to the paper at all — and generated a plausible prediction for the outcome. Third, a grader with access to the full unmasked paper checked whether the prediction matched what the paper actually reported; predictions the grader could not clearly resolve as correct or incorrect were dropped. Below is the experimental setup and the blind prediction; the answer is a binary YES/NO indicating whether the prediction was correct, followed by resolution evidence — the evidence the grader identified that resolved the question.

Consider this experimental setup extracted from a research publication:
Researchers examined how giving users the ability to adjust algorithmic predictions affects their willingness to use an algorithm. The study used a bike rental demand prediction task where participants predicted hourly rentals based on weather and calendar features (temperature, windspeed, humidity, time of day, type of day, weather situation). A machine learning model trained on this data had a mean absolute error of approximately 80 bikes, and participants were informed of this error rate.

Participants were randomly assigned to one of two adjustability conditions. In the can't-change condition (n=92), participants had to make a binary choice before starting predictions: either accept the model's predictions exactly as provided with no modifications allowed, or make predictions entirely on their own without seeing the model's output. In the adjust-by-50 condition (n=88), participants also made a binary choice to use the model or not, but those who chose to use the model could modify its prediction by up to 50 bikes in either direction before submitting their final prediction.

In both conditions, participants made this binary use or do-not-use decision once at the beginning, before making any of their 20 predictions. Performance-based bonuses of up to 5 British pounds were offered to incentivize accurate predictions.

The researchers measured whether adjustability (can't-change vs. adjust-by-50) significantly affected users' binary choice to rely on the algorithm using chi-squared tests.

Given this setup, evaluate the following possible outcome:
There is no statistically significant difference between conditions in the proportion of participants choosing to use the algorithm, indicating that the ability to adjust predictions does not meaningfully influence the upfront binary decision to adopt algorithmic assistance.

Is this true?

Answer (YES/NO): NO